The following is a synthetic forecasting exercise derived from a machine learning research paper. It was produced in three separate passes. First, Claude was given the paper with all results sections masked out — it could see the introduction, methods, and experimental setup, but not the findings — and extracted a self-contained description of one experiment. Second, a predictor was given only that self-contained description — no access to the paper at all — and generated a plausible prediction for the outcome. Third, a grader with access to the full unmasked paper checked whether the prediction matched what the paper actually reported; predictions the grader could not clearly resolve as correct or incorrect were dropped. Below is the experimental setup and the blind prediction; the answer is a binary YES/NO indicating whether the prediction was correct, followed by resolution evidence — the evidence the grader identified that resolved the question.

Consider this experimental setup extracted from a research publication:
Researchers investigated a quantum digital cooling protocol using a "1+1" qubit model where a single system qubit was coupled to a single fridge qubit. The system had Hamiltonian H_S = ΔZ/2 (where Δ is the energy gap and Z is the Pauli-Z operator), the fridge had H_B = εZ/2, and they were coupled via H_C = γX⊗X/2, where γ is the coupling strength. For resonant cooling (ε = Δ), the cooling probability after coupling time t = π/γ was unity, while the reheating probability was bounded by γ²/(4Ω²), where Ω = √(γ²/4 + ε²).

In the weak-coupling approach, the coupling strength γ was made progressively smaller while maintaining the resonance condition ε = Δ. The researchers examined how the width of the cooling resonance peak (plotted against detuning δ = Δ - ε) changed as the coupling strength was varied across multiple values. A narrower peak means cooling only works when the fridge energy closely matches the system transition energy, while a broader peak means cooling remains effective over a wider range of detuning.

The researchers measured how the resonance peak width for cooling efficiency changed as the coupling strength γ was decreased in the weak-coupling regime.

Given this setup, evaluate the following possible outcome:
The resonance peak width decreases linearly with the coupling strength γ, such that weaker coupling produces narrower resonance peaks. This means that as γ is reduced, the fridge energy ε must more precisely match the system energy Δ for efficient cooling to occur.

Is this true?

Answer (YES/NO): YES